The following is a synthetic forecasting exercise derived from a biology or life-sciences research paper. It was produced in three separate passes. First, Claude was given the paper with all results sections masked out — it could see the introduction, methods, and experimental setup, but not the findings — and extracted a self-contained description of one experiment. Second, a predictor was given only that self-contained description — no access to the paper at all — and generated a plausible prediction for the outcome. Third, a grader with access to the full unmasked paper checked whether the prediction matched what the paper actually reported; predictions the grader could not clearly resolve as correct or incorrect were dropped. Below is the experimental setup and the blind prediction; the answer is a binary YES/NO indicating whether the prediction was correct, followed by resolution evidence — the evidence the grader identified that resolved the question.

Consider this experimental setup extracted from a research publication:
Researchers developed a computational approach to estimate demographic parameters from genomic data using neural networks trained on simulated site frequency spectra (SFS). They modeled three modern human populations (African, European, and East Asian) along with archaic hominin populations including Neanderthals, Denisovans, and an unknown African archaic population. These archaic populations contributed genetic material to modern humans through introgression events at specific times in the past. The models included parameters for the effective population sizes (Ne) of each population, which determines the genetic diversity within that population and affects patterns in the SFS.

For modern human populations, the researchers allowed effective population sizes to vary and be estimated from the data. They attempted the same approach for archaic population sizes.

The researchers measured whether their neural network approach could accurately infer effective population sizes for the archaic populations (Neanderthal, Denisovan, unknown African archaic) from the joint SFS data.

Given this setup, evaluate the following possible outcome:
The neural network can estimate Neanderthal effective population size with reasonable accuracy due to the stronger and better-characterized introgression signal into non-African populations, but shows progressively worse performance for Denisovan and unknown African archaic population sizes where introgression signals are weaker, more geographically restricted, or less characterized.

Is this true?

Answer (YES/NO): NO